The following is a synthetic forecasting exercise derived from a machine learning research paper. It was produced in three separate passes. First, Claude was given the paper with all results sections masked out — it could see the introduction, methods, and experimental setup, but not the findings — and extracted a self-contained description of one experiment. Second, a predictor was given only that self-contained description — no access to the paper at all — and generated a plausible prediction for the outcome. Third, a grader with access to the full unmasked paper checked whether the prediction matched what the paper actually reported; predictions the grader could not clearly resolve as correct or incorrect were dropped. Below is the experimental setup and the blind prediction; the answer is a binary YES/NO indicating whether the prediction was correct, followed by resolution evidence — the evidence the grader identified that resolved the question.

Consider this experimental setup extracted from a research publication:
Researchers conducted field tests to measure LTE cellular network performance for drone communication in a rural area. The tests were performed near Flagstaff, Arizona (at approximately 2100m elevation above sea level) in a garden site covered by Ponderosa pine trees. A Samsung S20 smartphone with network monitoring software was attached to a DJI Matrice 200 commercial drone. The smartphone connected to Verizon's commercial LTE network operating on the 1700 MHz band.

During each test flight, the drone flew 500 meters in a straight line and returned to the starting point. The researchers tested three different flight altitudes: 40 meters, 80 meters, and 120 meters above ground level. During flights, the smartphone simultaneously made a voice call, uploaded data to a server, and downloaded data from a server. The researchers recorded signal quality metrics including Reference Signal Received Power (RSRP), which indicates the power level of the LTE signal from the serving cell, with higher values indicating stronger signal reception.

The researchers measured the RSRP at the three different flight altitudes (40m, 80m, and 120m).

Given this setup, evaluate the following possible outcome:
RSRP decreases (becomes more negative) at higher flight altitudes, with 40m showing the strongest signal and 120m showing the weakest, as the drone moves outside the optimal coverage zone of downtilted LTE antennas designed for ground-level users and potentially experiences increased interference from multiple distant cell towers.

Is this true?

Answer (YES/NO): NO